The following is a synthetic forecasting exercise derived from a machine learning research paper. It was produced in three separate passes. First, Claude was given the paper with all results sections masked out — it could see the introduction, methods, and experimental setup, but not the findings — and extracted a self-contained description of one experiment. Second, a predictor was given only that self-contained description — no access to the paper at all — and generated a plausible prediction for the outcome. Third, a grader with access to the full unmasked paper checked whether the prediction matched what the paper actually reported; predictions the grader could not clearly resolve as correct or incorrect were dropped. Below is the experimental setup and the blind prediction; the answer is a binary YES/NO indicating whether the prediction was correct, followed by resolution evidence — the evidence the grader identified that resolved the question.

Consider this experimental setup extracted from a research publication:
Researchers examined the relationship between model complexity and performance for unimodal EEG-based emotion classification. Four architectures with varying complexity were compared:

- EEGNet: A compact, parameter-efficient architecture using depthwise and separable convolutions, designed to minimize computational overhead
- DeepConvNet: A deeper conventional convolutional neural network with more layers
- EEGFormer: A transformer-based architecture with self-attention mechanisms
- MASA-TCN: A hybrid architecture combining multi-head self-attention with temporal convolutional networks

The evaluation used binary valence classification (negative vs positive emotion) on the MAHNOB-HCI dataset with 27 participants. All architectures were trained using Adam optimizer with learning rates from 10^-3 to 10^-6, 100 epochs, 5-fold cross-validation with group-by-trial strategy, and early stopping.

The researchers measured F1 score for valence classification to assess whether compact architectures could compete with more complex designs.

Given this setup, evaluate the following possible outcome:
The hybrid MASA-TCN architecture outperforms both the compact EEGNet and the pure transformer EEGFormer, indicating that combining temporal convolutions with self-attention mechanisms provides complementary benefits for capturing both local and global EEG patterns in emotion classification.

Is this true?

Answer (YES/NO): YES